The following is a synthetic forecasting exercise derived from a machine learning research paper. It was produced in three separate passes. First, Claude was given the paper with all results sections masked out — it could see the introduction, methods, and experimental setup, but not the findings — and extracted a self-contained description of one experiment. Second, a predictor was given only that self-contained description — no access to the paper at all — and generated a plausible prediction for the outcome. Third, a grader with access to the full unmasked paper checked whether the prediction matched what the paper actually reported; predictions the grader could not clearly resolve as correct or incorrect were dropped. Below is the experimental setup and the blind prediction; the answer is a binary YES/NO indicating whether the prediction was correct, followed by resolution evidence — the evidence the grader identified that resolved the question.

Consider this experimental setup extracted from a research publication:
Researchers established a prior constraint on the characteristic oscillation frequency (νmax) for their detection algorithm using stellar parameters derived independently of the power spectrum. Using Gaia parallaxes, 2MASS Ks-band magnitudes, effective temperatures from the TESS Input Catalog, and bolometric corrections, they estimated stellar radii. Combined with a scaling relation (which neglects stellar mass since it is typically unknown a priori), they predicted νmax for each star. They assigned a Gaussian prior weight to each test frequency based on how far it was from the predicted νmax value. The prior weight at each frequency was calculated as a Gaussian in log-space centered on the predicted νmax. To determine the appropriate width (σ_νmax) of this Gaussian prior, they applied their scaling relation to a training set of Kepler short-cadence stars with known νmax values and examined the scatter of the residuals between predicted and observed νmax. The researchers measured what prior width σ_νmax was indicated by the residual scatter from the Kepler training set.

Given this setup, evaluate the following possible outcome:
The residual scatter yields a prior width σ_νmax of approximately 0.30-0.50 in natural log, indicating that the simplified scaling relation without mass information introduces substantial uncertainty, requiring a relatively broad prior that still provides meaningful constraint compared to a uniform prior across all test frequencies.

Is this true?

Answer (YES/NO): YES